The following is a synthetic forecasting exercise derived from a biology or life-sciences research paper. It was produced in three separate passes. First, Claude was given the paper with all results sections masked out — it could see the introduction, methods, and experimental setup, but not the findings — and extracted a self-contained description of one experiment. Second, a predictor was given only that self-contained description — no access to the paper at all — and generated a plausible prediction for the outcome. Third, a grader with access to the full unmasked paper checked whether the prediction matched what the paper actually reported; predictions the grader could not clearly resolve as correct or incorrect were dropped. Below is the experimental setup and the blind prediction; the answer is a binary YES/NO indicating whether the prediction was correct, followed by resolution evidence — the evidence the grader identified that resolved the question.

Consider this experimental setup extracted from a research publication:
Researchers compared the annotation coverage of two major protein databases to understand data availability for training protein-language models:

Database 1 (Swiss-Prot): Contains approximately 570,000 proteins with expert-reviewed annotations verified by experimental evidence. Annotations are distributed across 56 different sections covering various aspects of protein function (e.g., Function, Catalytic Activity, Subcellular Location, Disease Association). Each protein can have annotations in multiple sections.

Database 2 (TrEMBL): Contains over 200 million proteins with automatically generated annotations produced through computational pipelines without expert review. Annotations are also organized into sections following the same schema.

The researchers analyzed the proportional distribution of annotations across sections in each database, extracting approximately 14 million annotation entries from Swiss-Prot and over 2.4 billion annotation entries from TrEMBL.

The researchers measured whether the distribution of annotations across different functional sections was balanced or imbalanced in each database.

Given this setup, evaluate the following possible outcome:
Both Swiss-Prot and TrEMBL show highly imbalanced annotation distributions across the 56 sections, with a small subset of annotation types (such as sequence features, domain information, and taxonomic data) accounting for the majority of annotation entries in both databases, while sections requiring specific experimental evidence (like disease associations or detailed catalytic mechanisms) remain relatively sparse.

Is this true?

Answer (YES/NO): NO